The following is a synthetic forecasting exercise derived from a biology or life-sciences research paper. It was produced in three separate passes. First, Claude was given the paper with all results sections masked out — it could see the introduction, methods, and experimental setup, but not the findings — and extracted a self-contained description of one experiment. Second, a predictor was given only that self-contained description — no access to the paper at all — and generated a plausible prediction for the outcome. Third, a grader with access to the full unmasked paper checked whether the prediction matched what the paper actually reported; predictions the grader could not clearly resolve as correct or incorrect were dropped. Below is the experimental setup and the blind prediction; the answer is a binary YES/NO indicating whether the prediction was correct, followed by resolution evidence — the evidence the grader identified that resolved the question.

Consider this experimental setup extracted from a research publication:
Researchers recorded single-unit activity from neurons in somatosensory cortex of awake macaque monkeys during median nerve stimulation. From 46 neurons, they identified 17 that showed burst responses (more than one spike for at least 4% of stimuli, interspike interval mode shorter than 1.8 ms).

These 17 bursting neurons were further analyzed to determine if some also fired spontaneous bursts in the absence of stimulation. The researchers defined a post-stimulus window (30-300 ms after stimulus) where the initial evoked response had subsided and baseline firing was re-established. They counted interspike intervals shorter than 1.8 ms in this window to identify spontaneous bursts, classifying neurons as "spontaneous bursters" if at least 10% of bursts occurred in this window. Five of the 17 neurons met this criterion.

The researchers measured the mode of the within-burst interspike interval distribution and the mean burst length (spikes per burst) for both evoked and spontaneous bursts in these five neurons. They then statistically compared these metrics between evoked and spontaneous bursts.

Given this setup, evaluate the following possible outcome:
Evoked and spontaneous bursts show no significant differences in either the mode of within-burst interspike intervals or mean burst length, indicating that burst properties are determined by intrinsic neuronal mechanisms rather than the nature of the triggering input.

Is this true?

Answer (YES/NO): YES